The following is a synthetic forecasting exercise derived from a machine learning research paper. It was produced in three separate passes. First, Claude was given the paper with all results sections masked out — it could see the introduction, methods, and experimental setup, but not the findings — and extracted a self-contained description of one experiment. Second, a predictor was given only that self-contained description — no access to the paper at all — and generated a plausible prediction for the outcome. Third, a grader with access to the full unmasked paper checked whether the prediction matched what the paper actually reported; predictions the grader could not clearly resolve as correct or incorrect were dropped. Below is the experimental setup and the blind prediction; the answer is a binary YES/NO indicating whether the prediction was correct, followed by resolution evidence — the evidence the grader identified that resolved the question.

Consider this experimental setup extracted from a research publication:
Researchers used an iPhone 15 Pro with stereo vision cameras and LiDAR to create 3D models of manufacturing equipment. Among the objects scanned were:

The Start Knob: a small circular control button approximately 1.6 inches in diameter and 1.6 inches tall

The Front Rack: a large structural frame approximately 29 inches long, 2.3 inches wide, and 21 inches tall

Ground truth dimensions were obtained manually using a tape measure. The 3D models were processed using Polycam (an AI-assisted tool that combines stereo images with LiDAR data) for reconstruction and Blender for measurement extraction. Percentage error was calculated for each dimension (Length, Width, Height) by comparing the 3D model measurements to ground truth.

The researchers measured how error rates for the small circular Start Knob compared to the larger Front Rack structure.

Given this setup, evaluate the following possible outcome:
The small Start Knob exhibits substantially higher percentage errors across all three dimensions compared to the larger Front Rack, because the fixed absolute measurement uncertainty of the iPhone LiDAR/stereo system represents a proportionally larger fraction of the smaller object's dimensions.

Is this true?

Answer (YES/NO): YES